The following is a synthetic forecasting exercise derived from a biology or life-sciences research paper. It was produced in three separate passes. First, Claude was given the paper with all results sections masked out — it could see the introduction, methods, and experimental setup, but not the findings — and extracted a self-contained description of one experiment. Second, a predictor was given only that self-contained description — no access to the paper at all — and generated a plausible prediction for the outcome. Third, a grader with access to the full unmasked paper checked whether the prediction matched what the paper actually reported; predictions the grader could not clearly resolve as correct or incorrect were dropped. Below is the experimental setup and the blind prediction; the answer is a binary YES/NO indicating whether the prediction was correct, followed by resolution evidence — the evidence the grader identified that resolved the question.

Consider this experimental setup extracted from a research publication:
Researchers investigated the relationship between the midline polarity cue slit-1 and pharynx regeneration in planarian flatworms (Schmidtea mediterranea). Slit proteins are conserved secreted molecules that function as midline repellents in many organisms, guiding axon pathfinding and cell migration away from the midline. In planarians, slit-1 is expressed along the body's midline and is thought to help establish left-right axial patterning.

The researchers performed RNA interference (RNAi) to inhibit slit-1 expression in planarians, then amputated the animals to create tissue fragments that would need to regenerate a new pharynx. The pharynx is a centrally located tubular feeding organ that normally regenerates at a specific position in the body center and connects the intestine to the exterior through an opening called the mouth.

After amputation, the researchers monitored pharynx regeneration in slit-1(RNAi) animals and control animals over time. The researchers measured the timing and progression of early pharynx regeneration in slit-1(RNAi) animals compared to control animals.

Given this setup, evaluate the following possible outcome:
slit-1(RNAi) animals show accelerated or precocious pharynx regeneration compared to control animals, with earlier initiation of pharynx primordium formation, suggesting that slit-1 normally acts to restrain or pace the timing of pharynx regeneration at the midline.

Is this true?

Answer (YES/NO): NO